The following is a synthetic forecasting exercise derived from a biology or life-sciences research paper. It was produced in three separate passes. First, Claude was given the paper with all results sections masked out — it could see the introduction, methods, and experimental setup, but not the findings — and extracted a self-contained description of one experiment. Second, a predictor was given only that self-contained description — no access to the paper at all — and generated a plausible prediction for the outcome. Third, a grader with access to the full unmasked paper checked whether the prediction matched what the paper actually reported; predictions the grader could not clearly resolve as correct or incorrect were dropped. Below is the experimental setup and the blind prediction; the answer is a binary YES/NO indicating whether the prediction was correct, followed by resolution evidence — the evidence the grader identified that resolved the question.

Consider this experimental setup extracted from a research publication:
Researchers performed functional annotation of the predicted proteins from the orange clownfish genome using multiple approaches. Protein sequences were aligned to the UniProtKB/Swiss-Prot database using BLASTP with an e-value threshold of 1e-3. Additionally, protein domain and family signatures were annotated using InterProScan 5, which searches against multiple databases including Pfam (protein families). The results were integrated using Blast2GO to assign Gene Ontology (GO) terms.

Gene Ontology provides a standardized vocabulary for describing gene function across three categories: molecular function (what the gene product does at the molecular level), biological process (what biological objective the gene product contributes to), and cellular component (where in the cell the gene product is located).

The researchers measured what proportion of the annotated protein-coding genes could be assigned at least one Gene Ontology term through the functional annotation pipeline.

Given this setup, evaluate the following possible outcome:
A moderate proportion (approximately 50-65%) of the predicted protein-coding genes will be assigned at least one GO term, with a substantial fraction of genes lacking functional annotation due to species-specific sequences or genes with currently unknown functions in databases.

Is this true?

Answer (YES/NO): NO